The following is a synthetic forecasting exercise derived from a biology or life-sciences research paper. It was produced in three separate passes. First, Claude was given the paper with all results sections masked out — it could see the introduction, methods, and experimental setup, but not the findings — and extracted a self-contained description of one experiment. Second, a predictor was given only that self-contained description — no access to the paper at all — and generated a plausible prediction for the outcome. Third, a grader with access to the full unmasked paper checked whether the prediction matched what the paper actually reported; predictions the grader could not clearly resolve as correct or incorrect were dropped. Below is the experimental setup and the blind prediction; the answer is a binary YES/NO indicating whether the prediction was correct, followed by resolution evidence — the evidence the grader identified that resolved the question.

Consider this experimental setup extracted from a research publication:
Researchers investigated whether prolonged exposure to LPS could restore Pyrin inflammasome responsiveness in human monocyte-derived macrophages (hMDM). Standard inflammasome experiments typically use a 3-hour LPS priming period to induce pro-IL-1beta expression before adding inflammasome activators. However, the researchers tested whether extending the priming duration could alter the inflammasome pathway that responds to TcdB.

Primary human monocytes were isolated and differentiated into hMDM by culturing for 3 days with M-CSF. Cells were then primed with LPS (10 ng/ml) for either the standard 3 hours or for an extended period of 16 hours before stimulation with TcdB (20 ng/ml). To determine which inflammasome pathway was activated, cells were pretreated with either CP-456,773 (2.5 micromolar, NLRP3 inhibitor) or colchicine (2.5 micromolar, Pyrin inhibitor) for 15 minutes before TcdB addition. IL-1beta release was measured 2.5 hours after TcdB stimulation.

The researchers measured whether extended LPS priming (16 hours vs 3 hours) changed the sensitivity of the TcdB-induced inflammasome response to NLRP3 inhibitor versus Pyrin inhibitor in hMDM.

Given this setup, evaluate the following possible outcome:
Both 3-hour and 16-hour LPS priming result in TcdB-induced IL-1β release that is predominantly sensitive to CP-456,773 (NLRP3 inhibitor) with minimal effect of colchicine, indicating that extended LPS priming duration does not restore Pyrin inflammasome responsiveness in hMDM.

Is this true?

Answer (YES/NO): NO